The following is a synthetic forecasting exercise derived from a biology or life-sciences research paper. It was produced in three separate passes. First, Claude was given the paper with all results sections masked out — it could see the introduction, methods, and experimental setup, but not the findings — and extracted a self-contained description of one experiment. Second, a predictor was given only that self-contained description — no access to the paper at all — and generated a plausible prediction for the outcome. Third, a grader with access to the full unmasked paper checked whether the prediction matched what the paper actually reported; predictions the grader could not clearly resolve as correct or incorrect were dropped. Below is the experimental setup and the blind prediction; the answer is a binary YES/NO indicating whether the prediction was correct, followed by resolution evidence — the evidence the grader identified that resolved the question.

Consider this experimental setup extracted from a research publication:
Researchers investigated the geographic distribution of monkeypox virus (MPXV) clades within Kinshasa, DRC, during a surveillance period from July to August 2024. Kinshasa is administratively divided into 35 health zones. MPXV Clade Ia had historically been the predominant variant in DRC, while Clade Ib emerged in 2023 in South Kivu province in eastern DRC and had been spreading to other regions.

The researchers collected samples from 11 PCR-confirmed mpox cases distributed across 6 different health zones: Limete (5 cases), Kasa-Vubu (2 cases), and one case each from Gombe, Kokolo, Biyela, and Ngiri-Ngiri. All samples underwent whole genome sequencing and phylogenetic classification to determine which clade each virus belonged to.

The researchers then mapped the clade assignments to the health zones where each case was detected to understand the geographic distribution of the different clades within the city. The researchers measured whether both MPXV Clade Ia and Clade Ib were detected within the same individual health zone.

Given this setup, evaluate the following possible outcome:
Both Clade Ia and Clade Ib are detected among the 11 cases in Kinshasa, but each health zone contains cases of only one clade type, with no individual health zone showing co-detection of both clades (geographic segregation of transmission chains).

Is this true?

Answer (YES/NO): NO